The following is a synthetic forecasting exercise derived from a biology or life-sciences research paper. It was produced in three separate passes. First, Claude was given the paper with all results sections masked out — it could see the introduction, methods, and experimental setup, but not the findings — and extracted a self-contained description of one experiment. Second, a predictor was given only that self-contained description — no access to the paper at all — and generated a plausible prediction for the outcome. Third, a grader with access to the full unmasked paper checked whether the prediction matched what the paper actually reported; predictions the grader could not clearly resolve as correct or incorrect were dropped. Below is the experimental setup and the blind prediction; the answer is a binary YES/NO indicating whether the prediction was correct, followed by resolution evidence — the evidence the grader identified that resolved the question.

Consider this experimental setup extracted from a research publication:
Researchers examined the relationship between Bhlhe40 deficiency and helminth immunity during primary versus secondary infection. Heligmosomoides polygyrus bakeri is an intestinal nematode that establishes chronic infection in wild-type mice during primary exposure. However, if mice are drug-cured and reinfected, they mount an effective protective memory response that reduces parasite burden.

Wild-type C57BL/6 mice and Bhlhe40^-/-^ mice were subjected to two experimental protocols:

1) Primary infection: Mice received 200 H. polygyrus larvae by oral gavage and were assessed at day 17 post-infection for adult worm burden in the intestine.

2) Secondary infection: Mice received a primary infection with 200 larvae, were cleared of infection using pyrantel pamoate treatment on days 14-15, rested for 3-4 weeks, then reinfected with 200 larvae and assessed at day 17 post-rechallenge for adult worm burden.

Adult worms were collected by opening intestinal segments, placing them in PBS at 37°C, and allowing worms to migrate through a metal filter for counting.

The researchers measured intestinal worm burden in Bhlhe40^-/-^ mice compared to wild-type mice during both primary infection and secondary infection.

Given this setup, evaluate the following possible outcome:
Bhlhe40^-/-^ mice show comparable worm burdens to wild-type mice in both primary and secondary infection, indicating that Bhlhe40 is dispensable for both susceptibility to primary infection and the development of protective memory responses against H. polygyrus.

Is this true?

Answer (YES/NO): NO